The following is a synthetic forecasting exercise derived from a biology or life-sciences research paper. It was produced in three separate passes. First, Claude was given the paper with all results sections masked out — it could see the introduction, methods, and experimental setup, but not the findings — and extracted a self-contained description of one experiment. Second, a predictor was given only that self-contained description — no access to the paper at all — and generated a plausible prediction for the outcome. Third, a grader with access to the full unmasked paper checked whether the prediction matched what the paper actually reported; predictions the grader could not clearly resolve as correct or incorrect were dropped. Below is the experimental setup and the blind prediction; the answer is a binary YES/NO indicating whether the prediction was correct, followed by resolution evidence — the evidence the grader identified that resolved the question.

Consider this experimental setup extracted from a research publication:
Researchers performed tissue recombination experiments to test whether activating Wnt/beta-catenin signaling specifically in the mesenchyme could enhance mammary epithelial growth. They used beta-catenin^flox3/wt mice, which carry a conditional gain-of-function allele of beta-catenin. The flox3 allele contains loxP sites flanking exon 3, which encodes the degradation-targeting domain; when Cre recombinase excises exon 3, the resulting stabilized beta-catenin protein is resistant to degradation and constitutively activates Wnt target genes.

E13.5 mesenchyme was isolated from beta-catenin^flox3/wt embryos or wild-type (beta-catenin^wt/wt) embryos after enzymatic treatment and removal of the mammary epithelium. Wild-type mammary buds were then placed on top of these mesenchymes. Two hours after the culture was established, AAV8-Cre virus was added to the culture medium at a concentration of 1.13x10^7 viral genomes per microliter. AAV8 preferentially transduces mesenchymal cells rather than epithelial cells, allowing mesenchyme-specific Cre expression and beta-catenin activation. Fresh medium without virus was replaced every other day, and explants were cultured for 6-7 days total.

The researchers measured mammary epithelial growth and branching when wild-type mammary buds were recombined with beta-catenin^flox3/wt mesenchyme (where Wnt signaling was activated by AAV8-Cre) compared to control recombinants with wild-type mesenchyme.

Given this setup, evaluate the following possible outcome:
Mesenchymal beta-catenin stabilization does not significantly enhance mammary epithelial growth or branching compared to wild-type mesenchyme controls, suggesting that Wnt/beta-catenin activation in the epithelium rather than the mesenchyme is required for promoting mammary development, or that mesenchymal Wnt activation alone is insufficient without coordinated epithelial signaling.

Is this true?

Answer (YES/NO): NO